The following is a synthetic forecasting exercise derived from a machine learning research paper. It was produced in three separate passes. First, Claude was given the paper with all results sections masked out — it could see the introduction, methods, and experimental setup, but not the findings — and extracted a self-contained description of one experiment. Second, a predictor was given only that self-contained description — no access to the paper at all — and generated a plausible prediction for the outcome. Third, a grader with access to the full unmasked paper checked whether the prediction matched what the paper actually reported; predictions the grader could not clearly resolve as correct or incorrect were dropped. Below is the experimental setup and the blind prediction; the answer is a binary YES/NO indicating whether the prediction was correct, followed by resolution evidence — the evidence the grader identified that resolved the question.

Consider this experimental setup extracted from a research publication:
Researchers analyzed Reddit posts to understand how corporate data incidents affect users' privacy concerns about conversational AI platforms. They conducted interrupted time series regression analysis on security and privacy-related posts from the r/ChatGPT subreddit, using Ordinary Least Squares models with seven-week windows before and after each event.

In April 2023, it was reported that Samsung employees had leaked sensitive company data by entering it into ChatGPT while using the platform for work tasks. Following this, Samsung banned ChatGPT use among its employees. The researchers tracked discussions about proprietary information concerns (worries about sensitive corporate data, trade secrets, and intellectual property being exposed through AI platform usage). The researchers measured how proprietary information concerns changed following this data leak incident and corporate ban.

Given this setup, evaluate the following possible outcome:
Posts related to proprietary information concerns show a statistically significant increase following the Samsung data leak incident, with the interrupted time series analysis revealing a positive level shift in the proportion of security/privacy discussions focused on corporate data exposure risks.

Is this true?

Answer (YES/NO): YES